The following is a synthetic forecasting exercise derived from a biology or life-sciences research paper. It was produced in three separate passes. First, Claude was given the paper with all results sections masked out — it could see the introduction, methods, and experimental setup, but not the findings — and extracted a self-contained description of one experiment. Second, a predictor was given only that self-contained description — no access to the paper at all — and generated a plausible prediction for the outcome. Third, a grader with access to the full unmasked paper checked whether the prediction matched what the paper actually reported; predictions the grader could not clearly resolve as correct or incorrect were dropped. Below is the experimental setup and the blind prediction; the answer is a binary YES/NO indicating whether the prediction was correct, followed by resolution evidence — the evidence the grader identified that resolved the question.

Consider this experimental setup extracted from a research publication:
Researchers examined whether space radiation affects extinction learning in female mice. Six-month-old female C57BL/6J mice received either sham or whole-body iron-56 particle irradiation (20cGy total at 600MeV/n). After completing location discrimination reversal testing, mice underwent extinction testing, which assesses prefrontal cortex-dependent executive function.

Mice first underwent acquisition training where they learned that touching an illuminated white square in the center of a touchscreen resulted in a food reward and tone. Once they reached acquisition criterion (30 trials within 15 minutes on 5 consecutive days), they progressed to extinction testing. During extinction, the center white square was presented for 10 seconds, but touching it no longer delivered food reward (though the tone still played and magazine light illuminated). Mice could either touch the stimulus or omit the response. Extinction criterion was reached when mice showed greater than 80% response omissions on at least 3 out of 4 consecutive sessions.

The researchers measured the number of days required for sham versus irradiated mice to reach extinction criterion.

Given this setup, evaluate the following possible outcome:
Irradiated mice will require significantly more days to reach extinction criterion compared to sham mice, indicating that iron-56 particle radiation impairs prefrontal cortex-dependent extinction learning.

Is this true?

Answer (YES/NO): NO